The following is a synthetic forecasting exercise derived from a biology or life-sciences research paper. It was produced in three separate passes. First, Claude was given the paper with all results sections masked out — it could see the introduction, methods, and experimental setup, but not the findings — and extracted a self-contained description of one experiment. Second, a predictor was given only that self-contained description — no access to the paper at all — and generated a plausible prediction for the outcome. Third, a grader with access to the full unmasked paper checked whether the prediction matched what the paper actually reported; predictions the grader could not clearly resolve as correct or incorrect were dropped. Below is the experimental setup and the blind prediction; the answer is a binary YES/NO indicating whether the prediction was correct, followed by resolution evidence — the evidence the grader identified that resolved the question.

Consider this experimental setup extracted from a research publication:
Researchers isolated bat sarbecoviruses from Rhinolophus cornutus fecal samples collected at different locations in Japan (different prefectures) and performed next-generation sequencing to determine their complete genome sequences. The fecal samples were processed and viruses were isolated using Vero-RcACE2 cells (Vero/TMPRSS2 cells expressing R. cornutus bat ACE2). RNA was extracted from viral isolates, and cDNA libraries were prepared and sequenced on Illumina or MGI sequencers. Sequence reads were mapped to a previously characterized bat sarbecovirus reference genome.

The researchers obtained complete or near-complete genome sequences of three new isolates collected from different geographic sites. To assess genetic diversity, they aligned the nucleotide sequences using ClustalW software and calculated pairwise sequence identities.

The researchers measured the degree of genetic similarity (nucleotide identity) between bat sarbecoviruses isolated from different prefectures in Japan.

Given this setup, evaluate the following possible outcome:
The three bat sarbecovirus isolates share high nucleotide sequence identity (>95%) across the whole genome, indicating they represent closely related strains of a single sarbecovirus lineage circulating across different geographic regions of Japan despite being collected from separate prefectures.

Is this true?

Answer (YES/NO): NO